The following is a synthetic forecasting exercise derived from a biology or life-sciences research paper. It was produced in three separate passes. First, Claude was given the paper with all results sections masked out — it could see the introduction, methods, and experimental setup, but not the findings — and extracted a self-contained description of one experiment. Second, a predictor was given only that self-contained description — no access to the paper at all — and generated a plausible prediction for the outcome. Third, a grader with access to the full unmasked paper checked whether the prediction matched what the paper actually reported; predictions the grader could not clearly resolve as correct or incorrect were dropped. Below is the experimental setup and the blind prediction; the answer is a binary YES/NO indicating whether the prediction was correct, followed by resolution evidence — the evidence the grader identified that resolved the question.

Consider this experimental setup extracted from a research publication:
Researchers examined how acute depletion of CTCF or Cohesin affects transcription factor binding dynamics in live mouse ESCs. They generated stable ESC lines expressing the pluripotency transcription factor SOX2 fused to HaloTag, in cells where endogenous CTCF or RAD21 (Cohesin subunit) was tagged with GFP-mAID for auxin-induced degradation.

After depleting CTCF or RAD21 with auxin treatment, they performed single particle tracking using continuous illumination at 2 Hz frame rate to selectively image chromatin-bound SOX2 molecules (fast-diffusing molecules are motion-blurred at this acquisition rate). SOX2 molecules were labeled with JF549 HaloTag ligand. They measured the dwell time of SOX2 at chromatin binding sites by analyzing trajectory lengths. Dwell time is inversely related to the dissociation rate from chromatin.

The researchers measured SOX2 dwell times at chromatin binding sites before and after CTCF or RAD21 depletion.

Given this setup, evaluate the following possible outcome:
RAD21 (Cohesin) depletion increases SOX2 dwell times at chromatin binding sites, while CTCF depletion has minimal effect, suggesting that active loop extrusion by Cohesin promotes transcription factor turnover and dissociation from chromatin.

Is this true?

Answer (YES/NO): NO